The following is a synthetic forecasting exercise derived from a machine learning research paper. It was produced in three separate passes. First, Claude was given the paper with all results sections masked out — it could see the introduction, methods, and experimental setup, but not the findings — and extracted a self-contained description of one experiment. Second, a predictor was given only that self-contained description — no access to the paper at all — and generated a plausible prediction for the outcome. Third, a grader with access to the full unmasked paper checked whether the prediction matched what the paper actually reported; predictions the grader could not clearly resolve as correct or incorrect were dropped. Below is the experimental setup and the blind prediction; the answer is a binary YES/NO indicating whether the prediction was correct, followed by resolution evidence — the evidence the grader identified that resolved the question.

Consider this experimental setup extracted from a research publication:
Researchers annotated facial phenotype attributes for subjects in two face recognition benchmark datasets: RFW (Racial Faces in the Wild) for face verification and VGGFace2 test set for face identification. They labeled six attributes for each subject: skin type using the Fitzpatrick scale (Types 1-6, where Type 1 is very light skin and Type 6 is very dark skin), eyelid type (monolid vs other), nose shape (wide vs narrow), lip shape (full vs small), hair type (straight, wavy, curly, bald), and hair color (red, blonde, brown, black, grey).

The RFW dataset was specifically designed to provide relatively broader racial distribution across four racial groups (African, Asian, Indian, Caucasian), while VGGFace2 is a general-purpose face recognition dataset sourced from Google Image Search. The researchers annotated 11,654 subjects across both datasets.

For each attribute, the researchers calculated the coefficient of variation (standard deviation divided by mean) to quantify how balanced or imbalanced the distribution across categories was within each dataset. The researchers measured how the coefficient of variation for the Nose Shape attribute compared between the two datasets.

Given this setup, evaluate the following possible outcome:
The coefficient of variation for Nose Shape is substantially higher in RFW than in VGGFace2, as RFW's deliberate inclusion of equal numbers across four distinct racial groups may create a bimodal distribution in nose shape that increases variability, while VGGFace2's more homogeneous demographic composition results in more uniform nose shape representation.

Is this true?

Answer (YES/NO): YES